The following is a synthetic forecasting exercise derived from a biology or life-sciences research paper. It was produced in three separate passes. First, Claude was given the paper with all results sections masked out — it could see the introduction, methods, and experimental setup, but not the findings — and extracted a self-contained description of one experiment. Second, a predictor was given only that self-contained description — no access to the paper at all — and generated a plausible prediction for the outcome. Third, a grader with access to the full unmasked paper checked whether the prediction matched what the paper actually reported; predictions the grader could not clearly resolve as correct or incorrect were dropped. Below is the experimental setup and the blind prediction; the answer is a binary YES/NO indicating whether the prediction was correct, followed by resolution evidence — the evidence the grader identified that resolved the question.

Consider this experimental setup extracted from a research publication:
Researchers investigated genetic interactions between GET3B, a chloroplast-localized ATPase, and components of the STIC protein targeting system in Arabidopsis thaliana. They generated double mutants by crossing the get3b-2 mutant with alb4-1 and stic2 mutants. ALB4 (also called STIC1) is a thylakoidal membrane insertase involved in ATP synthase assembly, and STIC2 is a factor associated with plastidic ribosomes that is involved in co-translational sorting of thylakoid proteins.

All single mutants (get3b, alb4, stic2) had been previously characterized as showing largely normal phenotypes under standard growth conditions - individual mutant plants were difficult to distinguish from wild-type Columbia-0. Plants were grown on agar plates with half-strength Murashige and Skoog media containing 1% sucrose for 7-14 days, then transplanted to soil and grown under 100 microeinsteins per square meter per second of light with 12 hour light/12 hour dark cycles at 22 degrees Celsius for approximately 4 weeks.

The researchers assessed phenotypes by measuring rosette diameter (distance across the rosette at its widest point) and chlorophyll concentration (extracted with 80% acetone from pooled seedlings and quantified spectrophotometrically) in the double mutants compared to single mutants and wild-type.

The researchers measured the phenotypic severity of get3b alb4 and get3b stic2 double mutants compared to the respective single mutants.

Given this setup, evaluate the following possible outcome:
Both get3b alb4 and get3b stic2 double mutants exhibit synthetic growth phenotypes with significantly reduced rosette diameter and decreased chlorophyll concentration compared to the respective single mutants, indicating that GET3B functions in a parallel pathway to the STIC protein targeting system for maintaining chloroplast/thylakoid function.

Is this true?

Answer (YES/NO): NO